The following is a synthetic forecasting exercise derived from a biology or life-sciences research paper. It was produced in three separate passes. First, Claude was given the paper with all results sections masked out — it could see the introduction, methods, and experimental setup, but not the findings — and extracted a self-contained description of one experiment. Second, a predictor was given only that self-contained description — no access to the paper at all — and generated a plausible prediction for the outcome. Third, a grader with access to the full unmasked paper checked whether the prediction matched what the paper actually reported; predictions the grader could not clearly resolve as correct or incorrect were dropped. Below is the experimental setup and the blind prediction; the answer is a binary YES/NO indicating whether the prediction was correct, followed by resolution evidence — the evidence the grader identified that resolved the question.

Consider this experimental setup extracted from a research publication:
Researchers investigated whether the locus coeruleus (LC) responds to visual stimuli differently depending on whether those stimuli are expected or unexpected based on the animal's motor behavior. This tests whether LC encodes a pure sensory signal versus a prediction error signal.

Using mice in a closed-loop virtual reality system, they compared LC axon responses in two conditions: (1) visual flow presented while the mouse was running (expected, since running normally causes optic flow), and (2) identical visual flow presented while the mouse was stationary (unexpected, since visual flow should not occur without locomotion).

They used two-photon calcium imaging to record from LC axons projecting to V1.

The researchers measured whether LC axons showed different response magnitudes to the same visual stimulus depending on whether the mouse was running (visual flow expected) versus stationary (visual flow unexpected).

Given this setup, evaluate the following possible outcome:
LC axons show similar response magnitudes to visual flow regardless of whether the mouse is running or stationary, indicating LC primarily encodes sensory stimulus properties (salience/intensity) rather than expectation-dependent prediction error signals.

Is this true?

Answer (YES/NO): NO